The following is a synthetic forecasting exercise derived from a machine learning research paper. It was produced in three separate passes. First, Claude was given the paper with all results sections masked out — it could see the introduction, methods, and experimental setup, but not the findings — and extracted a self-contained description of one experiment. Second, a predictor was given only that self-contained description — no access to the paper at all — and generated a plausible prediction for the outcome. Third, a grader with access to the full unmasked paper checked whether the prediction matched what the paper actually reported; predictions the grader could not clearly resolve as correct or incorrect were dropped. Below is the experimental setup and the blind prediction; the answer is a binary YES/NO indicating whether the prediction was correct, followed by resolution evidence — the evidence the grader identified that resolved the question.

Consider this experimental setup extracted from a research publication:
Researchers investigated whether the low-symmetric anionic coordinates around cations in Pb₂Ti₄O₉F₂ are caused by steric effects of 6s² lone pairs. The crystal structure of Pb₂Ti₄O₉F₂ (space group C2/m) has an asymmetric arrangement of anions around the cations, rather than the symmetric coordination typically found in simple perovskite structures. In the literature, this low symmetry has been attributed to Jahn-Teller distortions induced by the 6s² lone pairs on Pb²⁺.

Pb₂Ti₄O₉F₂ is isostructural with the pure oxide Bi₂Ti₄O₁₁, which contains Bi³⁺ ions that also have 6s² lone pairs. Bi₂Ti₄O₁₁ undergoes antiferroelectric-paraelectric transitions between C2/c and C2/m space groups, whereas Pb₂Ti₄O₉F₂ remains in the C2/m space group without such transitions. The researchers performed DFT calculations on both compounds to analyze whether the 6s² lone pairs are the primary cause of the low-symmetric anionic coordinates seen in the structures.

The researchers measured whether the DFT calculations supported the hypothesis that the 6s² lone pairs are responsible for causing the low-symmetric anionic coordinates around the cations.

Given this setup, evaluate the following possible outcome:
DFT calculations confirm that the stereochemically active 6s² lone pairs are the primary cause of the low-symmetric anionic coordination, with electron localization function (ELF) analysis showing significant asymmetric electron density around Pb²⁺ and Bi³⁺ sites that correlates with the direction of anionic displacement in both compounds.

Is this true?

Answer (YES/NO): NO